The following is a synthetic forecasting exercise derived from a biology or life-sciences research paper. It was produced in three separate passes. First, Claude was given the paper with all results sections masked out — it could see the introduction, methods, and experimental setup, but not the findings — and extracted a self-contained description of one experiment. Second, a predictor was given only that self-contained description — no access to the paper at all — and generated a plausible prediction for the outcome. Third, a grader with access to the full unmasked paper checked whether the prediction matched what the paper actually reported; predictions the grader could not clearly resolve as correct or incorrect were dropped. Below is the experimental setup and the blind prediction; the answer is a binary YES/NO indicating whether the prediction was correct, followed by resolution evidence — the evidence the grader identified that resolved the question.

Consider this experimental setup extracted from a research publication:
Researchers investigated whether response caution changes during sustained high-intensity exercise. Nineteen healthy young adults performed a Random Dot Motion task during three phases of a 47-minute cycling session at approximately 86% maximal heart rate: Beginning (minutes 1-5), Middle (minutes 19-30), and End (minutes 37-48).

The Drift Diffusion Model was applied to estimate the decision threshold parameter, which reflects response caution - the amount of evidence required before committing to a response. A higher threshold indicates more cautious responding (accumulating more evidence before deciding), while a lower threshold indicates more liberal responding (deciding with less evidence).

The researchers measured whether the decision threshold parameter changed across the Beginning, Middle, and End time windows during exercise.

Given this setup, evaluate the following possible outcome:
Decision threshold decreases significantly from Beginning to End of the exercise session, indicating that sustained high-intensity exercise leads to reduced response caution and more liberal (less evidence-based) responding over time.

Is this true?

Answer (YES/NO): NO